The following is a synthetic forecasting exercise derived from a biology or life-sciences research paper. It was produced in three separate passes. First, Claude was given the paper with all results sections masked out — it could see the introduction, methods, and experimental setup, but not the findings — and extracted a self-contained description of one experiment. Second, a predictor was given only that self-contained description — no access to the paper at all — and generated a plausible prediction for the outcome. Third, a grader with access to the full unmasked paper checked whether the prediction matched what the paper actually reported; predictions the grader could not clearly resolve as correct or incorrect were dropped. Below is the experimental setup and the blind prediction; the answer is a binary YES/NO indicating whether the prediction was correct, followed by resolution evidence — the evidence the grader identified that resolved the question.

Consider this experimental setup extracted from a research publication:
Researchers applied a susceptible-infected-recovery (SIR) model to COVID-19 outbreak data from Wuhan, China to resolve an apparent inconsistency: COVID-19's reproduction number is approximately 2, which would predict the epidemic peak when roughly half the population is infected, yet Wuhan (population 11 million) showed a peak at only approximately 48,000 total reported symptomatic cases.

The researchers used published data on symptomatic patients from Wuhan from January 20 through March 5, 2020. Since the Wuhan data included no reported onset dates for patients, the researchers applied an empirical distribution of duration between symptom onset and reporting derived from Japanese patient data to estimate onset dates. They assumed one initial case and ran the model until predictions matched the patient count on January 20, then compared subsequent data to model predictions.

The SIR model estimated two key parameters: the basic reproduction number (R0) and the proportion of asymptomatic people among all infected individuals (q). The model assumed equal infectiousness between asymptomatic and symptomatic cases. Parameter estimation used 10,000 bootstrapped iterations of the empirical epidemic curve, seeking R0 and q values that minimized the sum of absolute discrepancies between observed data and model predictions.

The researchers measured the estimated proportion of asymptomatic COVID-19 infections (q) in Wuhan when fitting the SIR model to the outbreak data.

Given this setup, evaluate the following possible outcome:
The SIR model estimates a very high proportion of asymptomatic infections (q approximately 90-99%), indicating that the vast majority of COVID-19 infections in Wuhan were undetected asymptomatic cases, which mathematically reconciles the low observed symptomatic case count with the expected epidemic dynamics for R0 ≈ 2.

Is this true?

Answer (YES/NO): YES